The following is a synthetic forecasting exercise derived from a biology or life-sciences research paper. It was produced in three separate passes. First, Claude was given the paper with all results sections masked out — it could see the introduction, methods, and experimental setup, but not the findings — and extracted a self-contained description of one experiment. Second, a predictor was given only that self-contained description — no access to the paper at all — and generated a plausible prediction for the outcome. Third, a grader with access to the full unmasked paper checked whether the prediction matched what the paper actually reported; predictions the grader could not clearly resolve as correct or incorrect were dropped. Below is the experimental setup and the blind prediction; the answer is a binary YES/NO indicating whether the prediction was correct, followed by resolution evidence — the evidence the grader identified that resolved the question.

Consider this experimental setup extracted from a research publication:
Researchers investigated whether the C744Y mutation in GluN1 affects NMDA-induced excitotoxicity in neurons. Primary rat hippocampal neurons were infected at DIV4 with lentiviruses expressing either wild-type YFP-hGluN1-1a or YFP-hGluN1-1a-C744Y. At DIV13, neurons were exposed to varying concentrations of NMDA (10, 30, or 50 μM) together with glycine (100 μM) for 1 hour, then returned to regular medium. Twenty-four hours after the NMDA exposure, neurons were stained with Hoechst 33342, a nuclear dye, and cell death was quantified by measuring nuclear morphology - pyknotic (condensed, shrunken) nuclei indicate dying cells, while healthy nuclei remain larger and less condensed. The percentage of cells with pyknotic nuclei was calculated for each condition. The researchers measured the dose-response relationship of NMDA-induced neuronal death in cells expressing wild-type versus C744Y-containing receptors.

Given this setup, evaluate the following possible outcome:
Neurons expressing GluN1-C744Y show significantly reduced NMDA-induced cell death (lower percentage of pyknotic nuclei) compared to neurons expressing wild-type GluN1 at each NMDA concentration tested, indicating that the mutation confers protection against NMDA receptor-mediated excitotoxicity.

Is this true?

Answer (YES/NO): NO